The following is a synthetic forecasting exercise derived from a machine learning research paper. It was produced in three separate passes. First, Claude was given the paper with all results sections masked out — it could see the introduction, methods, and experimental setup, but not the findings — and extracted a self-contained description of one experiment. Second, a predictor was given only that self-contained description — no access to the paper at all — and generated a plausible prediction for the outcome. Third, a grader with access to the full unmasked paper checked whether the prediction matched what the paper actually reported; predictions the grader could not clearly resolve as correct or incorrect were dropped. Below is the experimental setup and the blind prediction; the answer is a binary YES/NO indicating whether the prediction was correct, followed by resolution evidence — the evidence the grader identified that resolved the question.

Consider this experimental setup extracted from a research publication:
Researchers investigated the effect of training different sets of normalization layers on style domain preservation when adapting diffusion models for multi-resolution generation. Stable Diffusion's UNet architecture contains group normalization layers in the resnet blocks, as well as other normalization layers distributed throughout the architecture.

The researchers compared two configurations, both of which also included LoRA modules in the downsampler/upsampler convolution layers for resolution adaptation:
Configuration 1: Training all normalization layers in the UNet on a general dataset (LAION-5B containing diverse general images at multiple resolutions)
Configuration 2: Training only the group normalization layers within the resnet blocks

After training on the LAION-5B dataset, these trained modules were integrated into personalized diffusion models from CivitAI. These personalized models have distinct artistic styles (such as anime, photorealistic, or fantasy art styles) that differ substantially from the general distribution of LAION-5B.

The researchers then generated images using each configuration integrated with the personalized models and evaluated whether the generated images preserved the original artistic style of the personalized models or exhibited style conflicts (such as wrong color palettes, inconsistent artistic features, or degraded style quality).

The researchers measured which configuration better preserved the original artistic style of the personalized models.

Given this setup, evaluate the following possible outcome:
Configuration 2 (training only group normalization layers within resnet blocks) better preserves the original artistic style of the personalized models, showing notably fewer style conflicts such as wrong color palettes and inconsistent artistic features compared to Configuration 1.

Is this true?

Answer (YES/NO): YES